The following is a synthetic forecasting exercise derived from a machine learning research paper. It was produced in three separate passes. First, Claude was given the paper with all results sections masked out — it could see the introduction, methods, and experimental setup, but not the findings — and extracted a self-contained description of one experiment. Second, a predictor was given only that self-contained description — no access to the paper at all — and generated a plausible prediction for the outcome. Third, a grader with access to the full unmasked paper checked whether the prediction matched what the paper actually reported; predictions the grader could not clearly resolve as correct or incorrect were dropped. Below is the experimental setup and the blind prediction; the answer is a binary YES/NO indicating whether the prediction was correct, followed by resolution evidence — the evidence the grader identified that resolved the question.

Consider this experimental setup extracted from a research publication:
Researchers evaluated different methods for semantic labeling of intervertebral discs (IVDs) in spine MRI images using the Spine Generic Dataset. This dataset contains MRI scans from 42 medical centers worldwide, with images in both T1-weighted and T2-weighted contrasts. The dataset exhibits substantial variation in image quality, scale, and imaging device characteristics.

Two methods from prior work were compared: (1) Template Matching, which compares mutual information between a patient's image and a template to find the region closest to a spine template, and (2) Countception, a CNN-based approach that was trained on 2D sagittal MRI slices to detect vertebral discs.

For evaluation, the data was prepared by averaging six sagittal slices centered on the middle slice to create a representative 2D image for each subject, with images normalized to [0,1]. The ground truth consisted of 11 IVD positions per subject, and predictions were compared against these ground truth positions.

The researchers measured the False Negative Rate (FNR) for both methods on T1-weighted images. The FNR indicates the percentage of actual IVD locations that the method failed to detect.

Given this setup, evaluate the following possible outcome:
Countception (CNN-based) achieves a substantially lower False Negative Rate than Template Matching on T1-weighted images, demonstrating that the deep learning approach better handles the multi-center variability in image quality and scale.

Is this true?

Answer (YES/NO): YES